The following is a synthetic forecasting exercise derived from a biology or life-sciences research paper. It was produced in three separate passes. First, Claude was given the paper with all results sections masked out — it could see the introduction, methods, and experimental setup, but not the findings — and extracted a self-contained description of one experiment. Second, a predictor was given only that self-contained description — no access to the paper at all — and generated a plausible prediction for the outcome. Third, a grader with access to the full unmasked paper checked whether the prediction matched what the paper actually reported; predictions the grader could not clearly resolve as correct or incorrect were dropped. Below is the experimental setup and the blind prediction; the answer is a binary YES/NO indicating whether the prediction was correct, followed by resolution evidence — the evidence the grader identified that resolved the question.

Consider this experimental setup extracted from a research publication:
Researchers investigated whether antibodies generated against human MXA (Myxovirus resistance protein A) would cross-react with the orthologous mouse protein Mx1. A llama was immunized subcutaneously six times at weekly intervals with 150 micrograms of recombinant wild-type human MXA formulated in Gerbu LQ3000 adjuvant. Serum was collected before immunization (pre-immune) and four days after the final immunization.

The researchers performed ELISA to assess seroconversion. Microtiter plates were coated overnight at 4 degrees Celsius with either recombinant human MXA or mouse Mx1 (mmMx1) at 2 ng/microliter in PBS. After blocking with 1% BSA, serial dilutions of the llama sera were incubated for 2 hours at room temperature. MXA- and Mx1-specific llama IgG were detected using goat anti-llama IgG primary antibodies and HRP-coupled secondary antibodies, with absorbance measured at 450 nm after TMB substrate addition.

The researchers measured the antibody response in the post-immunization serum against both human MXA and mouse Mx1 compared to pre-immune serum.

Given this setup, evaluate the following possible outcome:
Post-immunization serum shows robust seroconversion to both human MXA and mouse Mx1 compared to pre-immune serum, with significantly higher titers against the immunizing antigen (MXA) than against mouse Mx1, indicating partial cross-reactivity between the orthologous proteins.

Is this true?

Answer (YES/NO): NO